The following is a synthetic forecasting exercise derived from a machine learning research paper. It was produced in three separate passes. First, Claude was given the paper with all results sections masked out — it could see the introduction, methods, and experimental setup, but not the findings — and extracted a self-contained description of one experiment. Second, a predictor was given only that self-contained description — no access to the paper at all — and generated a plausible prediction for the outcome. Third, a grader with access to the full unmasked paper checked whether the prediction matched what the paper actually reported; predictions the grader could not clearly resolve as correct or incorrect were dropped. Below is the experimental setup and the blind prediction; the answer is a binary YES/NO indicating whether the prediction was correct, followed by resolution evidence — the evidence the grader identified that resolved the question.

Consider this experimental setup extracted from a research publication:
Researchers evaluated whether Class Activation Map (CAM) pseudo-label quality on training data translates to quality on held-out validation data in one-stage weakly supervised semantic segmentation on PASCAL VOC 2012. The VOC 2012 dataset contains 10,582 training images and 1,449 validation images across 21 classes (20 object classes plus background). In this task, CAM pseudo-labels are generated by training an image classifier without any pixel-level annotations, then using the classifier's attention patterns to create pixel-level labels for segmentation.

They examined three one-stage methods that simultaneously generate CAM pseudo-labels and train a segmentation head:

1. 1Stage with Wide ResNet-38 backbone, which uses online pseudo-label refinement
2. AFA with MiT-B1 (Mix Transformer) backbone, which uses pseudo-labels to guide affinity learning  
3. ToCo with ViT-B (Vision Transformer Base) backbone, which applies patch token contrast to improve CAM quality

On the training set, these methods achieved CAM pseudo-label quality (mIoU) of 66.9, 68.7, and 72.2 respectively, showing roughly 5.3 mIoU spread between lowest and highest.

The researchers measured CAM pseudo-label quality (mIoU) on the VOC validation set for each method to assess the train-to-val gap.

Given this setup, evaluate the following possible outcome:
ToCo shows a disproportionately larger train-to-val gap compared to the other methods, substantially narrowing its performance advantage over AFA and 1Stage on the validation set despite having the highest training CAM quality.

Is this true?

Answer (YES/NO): NO